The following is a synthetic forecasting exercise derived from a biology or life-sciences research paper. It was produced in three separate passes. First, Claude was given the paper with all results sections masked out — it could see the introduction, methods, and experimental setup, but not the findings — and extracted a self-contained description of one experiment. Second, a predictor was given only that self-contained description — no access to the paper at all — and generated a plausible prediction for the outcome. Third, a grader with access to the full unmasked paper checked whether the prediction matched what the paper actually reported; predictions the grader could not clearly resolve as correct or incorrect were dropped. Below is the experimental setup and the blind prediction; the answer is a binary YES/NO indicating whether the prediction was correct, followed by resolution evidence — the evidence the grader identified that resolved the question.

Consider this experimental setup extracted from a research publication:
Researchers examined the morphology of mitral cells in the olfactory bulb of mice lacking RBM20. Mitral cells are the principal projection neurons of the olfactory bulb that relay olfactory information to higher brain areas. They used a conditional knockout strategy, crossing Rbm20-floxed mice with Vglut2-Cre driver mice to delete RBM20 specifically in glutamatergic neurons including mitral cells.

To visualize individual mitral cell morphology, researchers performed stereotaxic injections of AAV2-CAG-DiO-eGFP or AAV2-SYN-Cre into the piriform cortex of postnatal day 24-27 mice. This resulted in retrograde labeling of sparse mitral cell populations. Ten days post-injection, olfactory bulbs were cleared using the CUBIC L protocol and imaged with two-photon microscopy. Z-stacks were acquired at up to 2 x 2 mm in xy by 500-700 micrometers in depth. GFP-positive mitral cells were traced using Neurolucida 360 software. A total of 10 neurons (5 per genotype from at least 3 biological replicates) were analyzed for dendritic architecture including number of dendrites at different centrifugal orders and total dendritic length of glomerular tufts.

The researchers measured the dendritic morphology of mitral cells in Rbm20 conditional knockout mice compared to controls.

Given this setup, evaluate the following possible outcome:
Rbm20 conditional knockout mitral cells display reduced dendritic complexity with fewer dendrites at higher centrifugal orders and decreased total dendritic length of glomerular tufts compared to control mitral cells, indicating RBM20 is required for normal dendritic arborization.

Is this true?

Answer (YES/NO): NO